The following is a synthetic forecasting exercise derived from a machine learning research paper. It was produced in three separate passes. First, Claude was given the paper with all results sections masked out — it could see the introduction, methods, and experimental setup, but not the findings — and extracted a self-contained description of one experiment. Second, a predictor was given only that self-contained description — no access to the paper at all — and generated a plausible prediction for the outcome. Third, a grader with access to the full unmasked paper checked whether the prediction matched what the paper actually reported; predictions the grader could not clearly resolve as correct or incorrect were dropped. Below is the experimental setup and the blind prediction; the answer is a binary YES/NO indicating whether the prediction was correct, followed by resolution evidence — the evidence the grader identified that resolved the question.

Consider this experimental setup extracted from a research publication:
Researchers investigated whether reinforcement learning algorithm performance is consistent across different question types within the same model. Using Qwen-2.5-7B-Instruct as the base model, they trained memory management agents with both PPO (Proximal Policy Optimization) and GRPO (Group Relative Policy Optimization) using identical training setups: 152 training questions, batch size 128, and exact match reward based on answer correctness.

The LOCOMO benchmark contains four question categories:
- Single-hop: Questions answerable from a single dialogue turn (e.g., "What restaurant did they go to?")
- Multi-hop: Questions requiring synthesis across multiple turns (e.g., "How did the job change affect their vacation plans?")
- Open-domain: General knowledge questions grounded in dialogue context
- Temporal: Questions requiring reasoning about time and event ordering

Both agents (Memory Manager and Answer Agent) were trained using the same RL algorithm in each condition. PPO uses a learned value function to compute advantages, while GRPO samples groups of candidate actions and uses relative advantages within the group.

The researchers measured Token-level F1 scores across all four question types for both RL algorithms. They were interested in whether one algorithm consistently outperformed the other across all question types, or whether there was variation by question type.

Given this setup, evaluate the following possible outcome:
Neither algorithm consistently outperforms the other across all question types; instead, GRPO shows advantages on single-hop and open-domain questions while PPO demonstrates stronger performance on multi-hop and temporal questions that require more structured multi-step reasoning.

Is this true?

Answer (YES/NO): NO